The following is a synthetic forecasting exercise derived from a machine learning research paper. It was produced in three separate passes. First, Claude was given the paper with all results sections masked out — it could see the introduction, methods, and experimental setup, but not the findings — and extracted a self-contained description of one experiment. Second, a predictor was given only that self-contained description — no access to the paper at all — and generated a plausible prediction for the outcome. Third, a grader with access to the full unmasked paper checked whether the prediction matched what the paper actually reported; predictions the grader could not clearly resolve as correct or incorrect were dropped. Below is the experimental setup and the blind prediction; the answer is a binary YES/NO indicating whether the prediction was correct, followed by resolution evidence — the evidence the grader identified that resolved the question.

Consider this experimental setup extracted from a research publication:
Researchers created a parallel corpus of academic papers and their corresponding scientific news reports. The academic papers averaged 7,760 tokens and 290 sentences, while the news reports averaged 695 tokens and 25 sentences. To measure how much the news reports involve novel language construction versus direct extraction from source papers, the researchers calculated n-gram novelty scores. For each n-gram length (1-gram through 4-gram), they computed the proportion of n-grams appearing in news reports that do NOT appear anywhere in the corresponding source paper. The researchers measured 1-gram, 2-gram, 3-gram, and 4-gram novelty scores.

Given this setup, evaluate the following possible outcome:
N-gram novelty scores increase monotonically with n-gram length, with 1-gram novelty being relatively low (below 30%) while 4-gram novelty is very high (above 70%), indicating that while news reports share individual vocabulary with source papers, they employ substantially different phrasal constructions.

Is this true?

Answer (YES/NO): NO